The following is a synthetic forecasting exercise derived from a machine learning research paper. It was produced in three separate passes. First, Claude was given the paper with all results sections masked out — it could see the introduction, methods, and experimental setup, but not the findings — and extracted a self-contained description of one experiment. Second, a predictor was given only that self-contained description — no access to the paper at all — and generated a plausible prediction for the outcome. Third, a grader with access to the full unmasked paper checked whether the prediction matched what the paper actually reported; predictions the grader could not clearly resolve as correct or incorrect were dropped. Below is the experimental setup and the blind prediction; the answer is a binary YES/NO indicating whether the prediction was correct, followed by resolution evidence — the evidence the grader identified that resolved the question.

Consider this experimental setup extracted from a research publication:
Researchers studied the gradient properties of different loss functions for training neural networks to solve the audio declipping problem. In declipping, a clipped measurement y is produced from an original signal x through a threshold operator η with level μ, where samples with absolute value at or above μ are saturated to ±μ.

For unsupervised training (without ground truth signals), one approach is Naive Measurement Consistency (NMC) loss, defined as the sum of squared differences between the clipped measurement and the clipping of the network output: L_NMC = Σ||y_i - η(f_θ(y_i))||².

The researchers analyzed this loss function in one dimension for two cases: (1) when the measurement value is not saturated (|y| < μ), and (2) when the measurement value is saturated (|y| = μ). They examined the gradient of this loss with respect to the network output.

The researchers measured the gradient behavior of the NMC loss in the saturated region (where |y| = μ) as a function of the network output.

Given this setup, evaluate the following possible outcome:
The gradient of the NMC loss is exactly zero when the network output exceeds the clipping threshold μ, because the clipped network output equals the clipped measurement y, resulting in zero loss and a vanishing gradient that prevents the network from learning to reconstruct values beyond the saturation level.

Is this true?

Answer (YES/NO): YES